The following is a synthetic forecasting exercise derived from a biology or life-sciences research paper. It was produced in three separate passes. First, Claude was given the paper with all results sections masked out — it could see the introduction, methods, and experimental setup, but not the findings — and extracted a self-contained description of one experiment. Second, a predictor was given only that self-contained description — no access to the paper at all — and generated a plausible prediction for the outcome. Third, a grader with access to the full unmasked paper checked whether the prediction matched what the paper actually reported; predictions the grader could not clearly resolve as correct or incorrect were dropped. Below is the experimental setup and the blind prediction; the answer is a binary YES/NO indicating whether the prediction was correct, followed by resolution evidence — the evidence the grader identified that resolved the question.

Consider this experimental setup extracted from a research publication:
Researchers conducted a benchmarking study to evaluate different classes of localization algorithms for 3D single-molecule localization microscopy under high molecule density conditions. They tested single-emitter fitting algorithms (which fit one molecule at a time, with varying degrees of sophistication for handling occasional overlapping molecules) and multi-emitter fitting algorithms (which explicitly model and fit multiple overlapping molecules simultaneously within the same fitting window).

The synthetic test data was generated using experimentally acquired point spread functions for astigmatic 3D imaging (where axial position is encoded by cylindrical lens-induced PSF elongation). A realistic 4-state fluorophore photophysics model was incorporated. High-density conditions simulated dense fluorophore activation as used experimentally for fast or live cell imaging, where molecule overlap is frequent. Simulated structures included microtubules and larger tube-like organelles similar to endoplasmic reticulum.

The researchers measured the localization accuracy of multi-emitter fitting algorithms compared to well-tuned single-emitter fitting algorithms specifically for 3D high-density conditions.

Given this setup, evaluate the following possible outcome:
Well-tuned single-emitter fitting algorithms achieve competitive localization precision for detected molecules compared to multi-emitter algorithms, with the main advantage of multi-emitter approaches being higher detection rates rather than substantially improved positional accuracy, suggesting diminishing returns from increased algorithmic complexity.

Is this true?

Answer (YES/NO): NO